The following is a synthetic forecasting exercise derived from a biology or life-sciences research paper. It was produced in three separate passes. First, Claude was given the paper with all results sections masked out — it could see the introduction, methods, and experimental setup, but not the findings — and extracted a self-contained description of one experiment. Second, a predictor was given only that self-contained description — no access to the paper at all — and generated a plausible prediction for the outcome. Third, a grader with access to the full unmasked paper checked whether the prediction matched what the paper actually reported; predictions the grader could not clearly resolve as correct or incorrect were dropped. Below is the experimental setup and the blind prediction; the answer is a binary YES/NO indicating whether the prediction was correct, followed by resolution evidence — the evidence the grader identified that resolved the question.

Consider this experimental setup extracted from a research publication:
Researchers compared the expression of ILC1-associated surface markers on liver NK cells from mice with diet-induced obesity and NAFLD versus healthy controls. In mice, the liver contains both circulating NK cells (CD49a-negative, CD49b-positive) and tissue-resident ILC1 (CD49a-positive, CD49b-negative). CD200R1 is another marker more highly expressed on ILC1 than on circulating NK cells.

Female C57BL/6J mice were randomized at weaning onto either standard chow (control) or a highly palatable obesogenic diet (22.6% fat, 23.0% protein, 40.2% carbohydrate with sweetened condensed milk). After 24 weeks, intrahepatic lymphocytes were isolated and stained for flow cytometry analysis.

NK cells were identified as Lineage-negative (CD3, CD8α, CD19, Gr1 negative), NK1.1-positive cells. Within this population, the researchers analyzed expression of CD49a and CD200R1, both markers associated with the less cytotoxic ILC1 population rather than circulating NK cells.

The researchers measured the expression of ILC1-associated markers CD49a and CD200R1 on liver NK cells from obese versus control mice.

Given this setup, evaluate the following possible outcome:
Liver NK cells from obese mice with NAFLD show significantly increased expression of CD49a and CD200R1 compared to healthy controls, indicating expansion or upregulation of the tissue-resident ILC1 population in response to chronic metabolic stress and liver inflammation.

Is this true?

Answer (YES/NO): YES